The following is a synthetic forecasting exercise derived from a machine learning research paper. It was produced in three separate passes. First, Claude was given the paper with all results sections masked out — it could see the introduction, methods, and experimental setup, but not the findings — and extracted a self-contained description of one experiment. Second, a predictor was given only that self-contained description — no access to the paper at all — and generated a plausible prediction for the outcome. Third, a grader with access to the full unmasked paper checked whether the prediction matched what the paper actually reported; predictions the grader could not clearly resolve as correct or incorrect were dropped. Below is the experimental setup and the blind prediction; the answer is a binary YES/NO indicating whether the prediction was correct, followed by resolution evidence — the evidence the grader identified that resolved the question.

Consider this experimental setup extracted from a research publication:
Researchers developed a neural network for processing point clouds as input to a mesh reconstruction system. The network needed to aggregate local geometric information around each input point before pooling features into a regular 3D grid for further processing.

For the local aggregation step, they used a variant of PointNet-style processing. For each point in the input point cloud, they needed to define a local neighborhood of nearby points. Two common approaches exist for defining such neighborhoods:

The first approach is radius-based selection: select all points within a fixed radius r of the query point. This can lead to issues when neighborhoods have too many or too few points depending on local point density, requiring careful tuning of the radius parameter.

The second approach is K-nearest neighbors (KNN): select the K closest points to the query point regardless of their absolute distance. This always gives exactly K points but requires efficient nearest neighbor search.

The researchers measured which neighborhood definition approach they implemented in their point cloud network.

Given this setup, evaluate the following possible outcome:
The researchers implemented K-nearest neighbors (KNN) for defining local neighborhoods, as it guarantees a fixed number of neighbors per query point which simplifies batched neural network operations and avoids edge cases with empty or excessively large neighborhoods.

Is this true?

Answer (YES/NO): YES